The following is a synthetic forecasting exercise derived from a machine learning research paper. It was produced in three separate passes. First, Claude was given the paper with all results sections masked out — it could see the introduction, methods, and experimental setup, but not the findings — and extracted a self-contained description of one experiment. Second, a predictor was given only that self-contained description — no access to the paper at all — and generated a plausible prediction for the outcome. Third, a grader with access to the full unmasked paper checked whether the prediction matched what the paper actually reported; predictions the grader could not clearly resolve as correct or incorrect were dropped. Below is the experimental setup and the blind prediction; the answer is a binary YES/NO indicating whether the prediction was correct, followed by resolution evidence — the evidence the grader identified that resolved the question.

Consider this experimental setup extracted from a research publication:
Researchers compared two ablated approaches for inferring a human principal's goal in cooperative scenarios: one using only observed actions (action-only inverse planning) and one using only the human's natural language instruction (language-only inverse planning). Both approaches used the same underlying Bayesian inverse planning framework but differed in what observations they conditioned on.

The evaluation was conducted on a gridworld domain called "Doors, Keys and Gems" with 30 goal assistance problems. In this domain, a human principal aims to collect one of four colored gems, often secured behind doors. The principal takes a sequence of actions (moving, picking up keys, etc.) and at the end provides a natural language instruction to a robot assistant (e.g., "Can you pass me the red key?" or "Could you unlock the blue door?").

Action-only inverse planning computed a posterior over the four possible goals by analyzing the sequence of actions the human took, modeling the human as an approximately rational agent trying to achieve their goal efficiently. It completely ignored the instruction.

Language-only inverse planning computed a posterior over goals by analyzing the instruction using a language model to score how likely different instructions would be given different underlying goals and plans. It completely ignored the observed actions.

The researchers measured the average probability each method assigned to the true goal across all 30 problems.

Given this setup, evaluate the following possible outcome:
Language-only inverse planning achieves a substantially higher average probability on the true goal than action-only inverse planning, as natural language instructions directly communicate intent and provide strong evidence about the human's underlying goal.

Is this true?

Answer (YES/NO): YES